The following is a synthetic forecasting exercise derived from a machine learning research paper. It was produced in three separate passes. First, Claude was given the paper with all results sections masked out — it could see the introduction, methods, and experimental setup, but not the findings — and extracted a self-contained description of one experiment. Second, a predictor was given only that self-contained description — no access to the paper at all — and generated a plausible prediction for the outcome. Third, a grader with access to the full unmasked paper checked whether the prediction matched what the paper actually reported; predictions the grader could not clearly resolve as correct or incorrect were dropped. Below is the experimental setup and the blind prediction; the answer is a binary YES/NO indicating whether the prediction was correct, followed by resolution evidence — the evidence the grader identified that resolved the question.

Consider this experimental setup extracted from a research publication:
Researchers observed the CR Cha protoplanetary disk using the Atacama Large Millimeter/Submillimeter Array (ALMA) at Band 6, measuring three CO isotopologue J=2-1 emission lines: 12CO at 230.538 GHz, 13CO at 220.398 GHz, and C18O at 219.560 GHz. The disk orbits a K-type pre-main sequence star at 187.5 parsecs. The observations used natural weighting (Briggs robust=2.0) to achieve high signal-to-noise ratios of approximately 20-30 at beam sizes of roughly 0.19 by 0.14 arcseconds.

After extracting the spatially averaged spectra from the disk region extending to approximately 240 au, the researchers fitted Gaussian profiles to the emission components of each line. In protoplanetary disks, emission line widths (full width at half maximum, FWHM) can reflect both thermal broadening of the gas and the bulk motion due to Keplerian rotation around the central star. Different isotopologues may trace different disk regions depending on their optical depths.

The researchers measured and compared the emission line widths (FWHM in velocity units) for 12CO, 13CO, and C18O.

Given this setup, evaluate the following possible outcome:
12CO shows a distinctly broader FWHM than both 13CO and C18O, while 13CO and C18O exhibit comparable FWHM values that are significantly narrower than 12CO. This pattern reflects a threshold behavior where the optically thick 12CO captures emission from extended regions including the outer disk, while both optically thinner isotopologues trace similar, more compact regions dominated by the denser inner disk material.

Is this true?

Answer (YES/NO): NO